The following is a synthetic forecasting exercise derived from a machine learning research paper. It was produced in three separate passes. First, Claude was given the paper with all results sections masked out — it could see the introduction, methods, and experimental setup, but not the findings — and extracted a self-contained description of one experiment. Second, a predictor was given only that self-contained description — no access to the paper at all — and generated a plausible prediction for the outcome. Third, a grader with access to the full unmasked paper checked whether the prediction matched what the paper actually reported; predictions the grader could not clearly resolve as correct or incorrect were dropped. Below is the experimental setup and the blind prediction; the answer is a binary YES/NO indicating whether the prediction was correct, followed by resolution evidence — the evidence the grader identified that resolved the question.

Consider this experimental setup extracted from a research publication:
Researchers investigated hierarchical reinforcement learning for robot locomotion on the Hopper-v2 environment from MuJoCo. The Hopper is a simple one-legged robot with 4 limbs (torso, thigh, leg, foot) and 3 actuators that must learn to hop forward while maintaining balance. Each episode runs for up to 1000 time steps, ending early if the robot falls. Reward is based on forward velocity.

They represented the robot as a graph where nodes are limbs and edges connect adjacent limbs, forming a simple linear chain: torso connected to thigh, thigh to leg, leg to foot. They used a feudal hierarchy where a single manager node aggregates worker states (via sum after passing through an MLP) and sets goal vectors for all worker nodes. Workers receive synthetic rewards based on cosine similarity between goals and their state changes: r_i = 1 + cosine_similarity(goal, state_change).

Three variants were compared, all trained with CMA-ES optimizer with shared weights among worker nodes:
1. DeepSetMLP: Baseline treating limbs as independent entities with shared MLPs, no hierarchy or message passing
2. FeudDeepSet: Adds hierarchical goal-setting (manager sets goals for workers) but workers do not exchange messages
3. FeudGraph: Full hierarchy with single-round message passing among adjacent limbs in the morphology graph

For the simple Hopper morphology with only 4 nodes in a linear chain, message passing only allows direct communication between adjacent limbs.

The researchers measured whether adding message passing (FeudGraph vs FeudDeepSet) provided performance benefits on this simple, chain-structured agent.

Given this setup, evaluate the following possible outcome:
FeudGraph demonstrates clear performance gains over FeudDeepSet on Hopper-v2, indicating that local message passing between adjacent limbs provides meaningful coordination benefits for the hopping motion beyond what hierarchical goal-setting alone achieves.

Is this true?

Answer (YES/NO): NO